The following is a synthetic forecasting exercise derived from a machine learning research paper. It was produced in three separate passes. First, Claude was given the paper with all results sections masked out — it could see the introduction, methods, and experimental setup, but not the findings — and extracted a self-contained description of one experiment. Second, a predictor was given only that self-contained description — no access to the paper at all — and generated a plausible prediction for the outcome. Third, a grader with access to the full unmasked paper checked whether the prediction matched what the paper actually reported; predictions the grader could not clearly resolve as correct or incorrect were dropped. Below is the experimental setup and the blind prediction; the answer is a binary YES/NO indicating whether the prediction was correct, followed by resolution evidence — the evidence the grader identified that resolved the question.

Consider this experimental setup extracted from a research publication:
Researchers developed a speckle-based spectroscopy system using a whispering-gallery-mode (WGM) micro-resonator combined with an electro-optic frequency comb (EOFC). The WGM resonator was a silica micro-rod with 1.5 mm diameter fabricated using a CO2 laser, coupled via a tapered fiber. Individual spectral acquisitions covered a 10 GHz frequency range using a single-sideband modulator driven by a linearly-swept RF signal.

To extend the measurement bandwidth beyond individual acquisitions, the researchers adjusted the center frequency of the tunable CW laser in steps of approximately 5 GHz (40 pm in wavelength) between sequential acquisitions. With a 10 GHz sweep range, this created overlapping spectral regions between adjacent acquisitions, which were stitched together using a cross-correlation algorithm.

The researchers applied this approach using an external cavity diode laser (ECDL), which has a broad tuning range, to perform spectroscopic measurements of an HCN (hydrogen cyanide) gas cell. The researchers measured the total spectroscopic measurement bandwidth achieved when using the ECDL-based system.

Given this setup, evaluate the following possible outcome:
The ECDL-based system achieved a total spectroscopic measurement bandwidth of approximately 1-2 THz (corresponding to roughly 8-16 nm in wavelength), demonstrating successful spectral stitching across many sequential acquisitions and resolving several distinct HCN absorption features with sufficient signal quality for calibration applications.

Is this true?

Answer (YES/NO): NO